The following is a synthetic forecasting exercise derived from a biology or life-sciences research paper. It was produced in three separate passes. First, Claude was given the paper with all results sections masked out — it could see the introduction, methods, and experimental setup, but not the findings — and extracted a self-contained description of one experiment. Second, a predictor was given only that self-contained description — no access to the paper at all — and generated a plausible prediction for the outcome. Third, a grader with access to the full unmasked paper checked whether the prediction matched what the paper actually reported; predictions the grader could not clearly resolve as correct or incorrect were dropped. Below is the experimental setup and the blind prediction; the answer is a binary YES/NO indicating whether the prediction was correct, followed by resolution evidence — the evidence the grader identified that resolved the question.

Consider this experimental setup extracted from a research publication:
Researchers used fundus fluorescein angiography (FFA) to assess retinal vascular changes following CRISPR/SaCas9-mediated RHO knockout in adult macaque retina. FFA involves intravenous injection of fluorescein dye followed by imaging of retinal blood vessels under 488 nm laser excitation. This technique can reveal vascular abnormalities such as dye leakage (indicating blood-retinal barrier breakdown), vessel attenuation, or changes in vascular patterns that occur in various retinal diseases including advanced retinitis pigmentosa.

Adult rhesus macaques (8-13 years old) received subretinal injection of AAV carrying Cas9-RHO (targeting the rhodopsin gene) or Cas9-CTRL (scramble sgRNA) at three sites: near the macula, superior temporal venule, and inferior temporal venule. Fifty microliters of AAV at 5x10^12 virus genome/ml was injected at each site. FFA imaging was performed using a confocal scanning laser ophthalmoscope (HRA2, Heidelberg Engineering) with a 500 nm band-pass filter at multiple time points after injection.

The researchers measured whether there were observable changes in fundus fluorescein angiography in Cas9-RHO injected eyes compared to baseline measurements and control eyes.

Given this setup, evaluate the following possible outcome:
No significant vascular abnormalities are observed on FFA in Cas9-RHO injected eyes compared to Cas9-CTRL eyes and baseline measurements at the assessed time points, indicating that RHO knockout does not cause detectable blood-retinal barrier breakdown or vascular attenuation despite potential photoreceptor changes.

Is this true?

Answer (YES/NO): NO